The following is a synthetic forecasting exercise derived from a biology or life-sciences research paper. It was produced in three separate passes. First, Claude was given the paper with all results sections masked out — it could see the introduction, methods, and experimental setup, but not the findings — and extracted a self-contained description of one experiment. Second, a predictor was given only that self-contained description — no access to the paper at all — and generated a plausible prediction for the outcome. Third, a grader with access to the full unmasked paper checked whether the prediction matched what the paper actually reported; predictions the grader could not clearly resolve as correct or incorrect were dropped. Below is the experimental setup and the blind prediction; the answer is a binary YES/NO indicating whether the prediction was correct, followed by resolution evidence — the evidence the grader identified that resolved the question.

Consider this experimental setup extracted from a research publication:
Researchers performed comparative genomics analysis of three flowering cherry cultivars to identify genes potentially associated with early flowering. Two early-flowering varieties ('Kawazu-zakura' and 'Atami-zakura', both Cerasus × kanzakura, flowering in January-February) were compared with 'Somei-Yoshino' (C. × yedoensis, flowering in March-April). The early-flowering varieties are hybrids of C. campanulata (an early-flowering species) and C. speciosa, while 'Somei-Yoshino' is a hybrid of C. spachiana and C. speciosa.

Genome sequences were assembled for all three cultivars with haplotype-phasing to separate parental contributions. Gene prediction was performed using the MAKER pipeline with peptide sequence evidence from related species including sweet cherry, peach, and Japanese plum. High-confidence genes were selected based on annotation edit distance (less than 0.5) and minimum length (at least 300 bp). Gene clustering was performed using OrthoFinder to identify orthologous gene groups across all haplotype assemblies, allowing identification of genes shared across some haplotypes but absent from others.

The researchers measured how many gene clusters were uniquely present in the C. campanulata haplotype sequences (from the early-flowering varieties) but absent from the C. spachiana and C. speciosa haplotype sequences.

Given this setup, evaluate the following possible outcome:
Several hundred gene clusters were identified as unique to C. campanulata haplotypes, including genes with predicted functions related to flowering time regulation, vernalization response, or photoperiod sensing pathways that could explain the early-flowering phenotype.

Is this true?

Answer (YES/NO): NO